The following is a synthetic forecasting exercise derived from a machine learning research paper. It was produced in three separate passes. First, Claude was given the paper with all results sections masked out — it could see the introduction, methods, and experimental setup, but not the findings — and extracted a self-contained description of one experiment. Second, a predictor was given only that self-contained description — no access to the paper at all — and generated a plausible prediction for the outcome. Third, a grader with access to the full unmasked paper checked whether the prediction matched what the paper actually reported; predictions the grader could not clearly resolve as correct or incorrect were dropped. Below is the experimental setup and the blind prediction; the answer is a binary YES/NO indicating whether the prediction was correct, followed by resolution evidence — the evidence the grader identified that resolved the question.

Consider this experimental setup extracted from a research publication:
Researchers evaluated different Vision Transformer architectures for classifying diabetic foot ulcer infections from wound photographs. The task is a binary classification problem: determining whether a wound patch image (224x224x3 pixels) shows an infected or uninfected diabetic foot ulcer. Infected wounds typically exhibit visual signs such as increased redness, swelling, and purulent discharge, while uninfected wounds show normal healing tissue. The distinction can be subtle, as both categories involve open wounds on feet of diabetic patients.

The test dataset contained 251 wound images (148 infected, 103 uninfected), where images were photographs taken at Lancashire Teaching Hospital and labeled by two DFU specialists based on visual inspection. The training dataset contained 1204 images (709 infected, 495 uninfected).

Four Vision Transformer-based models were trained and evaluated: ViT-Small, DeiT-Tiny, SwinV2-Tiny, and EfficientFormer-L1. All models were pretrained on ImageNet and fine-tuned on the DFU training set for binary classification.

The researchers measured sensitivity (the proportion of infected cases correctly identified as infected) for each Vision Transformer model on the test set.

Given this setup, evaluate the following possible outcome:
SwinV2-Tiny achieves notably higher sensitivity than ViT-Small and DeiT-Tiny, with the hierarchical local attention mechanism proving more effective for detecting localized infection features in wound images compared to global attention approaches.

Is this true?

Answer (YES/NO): NO